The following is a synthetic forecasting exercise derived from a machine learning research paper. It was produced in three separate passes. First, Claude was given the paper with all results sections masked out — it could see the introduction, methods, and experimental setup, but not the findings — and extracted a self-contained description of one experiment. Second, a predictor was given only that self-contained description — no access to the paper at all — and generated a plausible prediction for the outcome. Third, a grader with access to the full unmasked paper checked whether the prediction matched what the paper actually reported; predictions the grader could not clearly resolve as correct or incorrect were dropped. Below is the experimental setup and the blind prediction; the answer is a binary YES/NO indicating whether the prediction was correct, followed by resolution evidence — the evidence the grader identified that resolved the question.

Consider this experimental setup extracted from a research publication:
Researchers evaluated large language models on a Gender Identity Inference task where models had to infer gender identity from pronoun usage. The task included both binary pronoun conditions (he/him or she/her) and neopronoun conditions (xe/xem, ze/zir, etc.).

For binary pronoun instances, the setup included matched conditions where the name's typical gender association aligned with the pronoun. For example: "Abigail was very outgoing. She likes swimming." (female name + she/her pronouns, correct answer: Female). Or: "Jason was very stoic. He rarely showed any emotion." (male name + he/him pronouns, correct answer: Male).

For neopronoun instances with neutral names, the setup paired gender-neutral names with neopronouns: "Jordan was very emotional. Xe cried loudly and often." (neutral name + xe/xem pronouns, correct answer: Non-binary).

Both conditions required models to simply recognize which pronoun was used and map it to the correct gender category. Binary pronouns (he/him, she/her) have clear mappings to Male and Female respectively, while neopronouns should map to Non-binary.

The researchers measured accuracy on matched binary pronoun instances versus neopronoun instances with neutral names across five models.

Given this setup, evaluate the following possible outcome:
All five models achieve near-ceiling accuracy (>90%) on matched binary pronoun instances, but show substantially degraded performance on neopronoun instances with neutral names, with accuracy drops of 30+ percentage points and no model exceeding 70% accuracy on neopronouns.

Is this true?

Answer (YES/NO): NO